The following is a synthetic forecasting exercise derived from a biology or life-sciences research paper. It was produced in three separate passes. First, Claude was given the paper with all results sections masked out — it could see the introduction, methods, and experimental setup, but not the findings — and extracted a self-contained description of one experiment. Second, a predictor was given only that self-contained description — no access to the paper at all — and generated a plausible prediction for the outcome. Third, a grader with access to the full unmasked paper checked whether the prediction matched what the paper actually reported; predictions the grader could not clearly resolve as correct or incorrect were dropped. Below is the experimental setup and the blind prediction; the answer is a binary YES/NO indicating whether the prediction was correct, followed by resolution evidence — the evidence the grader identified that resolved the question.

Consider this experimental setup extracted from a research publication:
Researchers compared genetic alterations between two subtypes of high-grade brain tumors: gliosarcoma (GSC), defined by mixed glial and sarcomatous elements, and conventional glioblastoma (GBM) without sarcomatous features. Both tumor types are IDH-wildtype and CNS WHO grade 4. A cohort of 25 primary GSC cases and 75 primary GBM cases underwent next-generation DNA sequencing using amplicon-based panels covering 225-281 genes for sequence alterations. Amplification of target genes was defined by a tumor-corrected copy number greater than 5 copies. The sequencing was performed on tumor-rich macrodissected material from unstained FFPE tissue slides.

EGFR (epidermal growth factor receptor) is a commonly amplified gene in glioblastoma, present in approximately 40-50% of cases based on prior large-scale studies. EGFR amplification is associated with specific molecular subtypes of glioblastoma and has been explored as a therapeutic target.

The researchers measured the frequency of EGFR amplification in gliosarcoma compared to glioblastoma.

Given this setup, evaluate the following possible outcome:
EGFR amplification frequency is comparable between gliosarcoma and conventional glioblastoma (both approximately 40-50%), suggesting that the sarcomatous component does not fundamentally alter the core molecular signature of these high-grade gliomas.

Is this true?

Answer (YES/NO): NO